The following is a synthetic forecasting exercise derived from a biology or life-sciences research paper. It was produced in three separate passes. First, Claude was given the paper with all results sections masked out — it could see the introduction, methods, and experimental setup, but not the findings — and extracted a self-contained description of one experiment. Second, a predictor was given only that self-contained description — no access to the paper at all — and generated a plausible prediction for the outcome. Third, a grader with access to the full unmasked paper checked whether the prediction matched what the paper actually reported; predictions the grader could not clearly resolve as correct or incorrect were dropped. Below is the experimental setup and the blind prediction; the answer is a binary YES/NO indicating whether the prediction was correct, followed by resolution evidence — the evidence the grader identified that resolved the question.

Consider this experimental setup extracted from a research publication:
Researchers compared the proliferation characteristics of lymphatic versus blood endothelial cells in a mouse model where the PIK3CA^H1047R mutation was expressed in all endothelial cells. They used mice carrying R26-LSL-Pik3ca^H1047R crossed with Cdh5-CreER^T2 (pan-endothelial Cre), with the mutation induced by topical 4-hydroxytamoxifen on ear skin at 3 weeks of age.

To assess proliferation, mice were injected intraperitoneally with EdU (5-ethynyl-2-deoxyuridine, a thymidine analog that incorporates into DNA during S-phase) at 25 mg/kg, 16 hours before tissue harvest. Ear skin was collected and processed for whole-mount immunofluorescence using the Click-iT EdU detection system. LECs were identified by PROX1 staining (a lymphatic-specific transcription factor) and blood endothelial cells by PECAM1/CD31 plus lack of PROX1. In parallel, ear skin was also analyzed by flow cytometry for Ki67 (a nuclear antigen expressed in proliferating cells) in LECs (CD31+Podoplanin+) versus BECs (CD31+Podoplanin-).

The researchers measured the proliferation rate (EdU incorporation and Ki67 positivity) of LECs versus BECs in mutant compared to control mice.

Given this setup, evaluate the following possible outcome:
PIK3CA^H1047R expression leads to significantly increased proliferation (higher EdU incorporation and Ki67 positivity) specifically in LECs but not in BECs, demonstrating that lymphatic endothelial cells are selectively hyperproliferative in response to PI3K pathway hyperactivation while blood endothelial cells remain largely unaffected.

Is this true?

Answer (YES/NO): NO